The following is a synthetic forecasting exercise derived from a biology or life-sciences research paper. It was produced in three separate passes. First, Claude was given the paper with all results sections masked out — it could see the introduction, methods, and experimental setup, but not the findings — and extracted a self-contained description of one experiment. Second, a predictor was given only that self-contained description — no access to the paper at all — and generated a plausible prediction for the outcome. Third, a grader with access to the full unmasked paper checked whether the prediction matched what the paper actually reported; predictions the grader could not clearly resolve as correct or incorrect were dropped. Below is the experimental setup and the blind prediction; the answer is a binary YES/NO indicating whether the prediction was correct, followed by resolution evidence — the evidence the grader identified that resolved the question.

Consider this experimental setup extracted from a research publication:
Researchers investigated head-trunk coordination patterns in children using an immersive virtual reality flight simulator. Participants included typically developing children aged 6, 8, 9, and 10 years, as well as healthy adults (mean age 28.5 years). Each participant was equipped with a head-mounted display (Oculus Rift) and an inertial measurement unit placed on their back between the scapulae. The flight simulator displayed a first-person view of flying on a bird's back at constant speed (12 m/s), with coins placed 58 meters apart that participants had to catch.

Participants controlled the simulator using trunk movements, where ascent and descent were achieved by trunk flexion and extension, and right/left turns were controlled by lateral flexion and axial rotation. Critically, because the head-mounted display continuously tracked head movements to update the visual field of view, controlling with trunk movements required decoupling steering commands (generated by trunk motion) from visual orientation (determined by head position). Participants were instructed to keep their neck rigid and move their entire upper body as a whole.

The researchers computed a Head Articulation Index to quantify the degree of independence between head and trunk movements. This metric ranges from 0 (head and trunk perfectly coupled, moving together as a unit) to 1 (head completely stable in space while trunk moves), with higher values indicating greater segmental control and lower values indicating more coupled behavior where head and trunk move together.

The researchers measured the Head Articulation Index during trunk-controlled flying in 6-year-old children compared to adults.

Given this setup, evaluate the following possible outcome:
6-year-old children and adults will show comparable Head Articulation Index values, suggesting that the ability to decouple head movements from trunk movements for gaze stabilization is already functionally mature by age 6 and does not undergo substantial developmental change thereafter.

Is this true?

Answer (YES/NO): NO